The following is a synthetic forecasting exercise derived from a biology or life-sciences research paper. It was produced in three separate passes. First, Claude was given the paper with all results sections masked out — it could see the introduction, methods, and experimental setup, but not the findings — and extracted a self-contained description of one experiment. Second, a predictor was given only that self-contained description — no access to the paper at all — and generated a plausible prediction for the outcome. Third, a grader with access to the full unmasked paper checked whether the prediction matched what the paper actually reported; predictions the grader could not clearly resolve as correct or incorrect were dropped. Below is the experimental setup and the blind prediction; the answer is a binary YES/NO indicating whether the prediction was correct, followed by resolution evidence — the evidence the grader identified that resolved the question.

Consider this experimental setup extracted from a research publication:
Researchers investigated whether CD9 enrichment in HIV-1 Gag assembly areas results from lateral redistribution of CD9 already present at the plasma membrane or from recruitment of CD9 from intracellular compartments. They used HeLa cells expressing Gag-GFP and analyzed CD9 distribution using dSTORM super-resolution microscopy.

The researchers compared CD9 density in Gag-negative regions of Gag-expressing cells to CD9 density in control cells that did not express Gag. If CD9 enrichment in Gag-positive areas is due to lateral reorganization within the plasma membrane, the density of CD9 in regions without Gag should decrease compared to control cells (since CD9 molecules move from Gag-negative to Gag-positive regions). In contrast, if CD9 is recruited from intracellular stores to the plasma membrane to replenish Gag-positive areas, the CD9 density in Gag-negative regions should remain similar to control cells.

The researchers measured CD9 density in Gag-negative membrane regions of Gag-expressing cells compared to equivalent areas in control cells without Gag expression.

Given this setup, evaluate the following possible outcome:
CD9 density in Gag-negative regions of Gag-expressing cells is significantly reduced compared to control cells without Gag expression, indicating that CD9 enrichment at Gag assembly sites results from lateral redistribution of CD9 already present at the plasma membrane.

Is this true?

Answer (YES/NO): YES